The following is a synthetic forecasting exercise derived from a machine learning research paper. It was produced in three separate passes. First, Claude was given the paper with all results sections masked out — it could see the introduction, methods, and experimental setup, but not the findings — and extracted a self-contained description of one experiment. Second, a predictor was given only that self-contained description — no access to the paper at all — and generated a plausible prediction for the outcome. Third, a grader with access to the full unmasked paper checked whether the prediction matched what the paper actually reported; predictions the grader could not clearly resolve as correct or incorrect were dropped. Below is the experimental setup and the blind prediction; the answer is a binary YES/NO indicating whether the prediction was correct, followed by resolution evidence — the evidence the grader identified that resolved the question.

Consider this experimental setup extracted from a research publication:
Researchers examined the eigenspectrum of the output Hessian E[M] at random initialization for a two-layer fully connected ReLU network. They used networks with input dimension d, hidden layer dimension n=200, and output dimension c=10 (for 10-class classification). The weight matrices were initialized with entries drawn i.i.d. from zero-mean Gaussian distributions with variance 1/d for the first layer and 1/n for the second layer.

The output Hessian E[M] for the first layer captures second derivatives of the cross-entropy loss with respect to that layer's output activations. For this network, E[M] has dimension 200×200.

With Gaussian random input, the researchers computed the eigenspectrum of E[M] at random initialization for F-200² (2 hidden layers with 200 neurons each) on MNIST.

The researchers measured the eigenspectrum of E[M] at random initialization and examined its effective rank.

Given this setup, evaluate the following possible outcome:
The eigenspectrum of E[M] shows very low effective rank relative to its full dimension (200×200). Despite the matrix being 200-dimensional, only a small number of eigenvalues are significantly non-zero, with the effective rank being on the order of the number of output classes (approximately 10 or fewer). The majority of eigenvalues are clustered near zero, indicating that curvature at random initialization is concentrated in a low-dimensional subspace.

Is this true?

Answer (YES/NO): YES